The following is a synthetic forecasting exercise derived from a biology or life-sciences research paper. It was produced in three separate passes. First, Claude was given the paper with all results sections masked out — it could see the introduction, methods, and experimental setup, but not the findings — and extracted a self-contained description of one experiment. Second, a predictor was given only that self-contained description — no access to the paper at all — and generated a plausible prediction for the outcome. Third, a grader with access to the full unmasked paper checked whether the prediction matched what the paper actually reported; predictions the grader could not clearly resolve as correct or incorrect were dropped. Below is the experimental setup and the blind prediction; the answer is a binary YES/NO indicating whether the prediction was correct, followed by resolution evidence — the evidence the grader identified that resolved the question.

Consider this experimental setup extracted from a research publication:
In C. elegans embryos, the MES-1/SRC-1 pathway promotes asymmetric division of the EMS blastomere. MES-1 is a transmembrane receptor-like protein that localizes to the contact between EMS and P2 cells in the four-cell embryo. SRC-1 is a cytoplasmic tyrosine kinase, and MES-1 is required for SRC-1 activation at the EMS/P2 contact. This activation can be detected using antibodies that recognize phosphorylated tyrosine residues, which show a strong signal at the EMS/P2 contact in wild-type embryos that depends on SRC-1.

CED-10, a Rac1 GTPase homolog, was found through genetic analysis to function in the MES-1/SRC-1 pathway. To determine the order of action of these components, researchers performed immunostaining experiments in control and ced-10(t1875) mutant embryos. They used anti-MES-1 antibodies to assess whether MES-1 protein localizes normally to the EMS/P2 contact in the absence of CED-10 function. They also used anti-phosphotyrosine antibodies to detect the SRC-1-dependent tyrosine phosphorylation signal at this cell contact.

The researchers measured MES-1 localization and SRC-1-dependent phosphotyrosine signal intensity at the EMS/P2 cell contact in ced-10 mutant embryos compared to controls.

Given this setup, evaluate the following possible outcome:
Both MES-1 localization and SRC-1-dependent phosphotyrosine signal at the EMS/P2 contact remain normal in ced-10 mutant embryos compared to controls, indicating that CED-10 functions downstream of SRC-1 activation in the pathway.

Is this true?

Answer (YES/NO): NO